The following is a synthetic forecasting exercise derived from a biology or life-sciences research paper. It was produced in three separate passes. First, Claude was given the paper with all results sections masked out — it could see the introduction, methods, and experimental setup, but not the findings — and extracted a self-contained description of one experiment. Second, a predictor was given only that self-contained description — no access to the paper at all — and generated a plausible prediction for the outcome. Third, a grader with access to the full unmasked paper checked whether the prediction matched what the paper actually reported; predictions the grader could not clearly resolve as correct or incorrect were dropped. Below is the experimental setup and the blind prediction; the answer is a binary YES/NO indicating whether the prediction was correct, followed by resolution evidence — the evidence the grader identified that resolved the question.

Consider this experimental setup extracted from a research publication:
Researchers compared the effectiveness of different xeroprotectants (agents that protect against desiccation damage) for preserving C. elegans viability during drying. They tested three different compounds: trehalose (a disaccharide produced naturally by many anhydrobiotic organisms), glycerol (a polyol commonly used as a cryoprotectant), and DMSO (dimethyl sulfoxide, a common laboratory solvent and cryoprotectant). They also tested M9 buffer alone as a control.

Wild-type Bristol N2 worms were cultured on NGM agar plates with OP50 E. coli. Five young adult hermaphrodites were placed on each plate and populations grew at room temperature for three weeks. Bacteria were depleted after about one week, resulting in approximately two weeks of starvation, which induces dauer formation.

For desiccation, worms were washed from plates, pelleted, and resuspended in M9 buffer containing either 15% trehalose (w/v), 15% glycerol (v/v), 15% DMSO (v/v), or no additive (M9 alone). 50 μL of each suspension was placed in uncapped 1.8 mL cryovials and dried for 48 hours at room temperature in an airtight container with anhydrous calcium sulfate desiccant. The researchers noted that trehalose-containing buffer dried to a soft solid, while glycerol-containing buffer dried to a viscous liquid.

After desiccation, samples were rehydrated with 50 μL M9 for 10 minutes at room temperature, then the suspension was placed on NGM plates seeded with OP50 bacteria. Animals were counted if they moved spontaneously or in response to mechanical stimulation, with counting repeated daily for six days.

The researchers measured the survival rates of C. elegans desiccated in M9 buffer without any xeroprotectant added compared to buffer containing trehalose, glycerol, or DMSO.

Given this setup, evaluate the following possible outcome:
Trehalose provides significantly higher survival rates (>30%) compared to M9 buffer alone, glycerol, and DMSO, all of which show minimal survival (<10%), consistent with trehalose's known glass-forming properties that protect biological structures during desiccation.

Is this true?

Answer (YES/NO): NO